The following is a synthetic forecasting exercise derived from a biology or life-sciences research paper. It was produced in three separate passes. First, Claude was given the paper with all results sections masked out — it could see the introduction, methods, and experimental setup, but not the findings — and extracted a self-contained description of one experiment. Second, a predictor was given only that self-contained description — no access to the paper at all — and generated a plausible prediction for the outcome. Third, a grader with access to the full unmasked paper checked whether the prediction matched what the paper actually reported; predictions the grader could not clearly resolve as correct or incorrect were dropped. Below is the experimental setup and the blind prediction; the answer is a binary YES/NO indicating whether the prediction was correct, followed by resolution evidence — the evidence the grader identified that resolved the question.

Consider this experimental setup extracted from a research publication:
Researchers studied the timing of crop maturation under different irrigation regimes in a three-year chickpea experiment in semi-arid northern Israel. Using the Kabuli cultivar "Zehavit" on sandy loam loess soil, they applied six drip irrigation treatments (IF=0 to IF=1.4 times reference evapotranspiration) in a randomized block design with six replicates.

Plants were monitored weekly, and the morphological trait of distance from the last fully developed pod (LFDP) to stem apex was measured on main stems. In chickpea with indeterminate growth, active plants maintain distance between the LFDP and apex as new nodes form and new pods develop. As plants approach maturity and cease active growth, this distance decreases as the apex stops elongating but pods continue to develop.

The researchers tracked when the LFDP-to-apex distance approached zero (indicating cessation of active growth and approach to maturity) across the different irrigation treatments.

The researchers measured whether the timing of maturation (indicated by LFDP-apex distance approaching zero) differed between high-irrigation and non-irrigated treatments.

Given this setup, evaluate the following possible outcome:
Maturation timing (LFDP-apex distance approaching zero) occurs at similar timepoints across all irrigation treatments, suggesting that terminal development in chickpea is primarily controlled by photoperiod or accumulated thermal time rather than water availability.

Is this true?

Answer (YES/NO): NO